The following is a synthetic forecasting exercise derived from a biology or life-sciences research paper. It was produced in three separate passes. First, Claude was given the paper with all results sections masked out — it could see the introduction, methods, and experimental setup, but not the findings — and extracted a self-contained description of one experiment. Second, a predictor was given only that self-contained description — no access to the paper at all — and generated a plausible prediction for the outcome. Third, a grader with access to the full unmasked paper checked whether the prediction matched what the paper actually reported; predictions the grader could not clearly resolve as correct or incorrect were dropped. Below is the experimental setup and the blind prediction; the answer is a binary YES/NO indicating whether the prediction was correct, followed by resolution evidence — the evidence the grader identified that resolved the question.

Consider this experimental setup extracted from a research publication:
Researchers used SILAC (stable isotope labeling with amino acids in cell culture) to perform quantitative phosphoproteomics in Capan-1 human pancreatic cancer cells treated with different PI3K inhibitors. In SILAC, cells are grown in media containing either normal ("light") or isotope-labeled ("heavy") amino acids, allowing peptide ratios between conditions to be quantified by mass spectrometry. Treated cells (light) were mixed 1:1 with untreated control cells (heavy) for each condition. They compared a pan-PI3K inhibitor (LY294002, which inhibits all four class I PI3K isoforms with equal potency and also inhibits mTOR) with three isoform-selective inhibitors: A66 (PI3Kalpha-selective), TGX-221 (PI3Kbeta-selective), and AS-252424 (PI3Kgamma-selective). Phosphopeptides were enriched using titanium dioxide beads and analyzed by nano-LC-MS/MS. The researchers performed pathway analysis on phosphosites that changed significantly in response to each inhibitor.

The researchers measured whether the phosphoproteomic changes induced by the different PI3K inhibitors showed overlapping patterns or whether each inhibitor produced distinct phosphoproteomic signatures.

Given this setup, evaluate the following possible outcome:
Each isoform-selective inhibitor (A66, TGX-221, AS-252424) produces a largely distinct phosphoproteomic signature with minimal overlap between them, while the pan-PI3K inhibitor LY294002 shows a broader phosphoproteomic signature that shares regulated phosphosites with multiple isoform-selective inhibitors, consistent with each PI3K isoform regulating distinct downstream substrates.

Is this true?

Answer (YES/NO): NO